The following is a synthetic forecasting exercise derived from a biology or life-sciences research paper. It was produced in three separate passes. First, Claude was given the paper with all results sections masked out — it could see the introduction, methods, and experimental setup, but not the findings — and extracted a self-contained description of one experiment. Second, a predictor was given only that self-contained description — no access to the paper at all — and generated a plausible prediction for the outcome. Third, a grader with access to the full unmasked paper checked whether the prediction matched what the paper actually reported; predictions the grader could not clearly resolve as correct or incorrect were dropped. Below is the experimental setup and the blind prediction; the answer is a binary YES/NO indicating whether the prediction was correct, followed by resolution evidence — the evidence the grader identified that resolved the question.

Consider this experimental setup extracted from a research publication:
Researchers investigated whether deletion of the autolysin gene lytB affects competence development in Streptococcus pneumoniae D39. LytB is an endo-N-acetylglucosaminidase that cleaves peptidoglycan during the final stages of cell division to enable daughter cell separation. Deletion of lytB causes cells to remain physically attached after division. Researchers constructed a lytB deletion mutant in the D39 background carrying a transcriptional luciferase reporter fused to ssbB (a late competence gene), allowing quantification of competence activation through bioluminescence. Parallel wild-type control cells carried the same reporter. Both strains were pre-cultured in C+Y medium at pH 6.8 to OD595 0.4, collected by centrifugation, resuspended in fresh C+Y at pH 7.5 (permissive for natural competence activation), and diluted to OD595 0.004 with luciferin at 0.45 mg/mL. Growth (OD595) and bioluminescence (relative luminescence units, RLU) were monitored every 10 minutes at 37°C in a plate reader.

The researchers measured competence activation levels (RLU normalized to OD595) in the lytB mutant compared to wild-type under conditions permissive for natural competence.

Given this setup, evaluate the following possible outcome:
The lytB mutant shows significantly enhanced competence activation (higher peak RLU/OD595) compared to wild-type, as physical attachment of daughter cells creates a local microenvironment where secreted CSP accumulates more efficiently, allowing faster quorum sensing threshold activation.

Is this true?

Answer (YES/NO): YES